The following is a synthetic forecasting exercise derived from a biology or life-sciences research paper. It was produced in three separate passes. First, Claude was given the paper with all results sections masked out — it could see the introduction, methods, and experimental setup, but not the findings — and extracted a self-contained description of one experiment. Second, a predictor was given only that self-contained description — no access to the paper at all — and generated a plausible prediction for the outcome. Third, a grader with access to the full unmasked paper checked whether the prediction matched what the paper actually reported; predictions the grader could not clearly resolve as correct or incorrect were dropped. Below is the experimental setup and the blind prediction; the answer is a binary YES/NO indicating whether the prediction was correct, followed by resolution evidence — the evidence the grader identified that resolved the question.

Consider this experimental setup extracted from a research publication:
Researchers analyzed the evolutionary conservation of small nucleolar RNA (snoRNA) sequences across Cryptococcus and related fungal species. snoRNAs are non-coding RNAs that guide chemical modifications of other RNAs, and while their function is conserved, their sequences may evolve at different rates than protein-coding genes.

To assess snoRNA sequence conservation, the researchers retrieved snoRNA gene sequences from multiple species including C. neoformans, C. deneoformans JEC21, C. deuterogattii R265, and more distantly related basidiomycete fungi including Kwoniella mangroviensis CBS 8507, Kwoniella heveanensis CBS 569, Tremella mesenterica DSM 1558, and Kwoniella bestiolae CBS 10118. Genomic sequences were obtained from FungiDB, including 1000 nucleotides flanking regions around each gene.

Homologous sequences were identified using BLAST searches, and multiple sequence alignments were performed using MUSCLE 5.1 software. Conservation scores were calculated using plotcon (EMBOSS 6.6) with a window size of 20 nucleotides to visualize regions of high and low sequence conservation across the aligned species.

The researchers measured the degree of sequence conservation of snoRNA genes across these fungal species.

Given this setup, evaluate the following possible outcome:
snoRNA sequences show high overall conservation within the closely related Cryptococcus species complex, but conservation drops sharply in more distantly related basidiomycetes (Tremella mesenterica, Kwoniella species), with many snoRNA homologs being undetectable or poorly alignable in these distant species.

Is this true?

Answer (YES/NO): NO